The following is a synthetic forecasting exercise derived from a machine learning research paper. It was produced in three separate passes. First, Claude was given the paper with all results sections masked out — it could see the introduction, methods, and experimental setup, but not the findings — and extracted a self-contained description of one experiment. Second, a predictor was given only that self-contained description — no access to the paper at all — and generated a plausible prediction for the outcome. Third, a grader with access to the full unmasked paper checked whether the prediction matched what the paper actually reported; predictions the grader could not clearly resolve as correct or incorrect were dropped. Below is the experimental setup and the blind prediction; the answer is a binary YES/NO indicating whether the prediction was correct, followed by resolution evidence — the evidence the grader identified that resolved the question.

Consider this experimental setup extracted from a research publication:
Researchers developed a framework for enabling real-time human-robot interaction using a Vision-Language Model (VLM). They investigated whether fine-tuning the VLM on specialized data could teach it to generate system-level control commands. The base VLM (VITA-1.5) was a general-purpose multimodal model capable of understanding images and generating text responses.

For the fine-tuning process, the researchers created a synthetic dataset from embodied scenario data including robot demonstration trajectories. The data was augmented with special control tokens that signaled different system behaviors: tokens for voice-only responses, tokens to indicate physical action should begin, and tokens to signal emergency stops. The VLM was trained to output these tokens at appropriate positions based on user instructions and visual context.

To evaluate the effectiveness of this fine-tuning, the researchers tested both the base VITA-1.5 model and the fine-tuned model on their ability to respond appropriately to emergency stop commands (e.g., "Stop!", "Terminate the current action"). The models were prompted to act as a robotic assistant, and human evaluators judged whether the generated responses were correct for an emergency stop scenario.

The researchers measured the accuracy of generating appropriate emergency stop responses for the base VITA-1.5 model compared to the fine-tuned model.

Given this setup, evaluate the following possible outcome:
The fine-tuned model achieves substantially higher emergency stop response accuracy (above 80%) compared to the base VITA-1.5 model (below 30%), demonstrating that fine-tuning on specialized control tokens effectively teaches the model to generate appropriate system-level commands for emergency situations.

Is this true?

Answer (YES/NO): YES